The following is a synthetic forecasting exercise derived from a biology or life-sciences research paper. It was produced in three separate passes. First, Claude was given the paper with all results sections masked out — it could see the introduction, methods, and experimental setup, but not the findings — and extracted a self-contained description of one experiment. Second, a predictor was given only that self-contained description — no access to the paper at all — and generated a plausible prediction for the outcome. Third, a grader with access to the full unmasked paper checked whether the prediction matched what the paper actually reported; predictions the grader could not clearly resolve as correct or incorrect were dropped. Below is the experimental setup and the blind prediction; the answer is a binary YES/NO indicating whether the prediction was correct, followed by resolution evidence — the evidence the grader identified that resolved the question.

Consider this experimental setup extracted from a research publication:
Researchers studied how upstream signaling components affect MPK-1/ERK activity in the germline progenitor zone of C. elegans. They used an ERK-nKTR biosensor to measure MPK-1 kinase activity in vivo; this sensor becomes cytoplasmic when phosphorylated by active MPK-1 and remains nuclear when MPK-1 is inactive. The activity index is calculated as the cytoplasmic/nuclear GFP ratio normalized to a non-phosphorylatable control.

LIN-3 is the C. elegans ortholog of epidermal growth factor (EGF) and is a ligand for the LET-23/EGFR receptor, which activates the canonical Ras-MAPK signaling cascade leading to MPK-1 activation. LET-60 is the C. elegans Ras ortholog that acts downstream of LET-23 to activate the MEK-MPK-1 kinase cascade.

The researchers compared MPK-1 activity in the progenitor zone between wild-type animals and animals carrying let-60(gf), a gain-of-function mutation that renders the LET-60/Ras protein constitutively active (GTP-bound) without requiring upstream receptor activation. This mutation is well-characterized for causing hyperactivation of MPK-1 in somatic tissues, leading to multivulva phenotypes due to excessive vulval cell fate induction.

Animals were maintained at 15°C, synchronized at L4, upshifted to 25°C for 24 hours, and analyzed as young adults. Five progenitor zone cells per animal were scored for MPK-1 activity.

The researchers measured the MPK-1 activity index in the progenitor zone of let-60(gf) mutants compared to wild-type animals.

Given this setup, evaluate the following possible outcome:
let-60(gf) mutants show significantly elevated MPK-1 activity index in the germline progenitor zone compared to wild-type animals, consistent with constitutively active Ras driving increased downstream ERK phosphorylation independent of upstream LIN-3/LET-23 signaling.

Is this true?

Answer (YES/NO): NO